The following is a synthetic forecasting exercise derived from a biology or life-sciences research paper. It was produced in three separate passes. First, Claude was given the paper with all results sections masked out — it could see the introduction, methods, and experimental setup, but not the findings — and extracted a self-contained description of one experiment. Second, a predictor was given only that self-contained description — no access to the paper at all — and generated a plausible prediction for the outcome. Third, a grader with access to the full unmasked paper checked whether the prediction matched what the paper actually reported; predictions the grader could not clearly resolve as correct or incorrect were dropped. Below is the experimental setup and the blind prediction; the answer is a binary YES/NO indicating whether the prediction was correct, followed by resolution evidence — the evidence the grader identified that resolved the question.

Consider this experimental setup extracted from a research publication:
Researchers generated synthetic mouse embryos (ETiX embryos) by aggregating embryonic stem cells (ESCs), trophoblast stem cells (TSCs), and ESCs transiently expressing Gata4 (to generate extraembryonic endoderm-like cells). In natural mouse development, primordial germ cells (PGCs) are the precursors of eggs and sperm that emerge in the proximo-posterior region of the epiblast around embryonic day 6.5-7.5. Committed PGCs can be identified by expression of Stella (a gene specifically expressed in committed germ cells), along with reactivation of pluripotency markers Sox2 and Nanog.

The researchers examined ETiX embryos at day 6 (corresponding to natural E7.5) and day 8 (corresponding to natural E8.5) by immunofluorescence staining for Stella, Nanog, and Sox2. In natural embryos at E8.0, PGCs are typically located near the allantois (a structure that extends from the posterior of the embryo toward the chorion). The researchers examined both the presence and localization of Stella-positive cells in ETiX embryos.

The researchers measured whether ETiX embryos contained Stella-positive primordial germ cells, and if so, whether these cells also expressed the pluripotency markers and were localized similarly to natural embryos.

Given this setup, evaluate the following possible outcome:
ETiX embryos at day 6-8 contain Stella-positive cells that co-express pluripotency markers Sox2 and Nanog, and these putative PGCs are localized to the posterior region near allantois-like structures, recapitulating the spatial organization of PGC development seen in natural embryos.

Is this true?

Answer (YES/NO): YES